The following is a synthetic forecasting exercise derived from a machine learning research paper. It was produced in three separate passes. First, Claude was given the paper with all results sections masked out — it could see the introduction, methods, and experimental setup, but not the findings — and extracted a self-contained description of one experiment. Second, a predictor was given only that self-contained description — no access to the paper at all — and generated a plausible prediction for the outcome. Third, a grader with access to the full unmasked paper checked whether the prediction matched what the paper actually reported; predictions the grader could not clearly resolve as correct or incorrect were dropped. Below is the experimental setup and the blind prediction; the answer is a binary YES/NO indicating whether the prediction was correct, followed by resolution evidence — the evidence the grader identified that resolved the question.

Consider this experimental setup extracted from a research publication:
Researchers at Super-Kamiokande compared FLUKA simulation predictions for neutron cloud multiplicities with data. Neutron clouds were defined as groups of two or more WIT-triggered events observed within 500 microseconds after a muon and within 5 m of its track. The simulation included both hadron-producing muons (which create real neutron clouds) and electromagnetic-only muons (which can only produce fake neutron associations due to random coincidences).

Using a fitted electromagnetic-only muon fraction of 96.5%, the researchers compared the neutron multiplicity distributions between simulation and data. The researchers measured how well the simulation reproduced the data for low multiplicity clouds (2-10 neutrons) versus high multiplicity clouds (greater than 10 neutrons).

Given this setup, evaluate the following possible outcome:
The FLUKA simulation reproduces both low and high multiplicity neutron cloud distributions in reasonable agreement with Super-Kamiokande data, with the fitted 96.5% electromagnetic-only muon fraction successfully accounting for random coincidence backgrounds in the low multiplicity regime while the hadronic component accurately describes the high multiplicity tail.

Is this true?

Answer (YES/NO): NO